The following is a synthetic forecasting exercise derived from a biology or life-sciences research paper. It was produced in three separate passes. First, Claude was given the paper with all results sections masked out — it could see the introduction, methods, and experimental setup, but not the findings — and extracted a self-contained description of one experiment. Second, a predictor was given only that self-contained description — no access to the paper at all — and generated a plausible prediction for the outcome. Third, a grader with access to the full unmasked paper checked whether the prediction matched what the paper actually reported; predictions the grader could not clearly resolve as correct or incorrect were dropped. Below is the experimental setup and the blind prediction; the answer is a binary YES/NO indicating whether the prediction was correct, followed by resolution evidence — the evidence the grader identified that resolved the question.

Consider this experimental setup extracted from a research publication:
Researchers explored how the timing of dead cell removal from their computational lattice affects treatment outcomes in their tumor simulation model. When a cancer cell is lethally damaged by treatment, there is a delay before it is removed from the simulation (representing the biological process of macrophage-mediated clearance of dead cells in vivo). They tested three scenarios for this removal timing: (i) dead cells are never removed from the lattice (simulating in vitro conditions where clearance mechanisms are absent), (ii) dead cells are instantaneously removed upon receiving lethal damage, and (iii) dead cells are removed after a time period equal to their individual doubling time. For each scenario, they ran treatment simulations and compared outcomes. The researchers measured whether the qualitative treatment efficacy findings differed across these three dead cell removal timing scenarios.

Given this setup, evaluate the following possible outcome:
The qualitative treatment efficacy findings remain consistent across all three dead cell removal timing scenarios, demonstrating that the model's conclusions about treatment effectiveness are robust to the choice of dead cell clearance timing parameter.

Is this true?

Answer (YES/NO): YES